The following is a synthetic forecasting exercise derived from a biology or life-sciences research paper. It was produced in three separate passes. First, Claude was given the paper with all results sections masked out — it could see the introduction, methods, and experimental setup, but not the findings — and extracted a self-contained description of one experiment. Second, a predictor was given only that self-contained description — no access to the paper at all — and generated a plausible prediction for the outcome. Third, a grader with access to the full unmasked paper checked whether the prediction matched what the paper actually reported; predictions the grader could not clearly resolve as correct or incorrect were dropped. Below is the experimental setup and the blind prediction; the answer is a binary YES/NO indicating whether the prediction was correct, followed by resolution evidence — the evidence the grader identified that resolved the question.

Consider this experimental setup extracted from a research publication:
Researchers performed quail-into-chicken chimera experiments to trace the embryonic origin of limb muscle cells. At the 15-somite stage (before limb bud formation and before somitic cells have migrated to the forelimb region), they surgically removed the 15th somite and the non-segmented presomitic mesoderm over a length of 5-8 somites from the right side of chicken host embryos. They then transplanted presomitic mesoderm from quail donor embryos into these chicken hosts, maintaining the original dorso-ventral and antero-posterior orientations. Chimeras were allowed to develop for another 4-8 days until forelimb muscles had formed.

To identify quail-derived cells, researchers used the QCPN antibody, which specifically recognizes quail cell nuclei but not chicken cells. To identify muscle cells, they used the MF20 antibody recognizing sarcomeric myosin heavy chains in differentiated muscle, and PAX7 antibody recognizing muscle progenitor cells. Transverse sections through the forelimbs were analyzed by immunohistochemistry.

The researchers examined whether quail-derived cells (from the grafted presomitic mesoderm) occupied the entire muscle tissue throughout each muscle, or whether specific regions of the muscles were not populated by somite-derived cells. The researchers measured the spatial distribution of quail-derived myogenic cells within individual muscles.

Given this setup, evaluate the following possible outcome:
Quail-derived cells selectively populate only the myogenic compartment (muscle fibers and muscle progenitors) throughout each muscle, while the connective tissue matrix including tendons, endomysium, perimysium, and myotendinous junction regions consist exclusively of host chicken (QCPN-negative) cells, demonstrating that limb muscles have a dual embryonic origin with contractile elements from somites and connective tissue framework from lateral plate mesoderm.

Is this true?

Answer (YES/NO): NO